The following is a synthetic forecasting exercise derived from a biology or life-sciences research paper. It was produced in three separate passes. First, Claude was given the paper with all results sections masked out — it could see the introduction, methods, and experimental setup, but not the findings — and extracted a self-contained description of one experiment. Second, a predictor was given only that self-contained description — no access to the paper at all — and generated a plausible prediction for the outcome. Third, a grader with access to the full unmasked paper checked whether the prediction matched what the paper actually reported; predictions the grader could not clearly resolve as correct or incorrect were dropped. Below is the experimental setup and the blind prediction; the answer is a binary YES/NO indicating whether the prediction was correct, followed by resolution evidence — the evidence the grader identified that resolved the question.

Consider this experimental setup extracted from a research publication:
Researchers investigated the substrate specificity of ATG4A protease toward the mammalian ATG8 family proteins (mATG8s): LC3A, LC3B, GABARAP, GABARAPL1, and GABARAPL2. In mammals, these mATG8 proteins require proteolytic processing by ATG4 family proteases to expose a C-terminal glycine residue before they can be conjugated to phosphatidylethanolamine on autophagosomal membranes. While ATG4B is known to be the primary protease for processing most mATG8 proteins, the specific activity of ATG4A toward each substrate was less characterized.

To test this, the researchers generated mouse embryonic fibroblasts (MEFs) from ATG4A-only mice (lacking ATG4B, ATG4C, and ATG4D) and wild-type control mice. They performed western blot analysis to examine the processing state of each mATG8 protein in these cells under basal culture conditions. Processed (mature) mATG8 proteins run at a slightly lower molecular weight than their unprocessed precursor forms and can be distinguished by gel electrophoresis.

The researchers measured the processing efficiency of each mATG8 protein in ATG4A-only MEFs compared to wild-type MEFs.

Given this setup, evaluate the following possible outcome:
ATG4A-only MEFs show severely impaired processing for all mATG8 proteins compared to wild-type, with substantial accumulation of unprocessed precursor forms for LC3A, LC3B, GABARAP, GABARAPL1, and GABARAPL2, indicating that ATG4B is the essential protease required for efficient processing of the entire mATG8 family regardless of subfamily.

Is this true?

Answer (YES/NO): NO